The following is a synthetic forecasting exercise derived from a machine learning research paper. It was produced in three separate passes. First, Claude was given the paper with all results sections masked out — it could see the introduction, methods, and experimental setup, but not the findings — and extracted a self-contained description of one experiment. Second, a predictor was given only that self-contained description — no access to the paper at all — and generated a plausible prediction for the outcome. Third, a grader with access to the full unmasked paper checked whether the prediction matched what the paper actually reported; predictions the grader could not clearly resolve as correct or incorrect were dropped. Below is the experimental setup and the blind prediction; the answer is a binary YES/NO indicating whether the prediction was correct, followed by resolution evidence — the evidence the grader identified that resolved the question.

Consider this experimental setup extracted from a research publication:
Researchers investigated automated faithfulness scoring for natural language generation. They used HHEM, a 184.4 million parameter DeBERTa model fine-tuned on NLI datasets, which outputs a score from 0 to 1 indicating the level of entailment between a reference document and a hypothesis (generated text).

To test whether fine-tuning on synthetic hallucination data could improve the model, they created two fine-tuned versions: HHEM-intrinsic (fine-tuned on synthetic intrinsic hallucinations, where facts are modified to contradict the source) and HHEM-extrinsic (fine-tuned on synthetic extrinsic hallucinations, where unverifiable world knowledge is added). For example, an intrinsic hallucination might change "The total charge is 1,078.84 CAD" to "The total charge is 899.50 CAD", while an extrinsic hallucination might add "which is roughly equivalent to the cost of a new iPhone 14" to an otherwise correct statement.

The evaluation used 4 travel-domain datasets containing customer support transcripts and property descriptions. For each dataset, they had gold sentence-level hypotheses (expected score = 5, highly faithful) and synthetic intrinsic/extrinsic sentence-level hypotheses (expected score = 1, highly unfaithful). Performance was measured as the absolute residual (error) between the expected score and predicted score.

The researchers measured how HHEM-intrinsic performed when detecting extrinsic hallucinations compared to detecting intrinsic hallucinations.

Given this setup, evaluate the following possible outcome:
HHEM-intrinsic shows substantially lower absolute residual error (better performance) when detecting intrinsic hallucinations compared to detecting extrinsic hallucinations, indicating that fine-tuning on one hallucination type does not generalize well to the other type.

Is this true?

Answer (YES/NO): YES